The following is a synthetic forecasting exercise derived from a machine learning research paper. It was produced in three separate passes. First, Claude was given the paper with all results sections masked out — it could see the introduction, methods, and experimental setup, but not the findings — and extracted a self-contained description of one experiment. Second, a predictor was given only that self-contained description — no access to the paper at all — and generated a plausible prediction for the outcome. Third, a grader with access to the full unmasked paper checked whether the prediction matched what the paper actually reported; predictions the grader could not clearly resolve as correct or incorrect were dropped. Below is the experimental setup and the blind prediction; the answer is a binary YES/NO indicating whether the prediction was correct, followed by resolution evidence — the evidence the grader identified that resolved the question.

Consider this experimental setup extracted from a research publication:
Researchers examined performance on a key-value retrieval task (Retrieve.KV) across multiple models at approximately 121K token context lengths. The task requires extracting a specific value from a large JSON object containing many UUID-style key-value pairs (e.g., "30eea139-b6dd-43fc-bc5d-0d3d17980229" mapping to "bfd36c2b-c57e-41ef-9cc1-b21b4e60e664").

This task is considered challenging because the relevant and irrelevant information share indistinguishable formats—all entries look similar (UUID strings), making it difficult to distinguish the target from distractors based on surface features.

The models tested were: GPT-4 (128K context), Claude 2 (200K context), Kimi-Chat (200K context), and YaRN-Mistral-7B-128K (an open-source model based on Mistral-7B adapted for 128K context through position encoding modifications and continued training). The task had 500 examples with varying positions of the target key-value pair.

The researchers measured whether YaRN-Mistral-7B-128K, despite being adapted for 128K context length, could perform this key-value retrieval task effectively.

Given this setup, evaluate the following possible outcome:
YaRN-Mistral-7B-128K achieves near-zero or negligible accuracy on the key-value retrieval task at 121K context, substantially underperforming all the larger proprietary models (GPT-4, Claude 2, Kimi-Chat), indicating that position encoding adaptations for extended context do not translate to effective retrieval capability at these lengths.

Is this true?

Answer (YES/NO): YES